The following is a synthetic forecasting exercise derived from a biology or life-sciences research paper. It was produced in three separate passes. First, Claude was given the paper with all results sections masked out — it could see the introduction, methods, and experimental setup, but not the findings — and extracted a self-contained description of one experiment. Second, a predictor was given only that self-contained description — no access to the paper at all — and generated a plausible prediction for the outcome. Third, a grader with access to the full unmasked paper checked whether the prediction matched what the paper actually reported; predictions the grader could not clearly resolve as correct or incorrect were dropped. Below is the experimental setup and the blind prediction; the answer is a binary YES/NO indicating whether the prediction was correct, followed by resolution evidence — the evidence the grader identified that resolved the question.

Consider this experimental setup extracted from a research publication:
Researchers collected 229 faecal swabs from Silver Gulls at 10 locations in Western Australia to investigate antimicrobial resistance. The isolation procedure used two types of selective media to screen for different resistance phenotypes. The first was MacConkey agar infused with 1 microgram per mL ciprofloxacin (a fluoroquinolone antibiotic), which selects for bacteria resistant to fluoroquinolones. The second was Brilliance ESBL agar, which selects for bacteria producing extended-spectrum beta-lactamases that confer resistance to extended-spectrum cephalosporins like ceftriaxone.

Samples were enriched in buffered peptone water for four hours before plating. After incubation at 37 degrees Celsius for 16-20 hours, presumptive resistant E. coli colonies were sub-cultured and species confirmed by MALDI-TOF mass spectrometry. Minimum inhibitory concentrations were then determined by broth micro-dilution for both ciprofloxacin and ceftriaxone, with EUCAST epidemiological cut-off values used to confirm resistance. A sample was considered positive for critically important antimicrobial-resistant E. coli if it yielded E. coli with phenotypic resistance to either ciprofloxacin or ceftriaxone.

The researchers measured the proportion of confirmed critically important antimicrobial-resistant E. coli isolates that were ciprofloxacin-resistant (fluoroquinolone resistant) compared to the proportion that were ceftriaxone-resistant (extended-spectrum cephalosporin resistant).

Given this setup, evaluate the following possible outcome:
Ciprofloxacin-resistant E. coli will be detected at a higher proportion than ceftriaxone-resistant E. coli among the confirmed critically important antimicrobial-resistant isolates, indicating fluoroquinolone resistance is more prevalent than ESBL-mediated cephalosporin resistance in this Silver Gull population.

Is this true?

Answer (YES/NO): YES